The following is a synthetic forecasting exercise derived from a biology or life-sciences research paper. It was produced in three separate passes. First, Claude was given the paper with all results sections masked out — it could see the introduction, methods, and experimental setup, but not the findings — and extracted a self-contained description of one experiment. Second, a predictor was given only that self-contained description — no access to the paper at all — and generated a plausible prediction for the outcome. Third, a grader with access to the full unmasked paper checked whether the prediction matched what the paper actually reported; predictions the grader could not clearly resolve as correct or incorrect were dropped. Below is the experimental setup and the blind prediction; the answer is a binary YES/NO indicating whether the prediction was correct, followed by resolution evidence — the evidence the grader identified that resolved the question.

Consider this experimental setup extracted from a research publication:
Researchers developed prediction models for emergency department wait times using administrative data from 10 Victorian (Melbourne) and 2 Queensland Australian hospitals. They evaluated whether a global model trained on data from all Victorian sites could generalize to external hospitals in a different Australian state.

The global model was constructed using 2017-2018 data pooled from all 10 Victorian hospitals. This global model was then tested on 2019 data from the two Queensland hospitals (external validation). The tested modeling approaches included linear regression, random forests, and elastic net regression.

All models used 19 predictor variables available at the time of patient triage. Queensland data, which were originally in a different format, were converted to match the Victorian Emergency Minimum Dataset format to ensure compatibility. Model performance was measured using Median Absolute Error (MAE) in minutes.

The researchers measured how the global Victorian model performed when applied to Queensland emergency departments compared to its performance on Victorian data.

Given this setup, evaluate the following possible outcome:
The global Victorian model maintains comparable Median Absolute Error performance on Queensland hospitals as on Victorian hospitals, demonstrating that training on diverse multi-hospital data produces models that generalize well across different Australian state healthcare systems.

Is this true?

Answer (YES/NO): YES